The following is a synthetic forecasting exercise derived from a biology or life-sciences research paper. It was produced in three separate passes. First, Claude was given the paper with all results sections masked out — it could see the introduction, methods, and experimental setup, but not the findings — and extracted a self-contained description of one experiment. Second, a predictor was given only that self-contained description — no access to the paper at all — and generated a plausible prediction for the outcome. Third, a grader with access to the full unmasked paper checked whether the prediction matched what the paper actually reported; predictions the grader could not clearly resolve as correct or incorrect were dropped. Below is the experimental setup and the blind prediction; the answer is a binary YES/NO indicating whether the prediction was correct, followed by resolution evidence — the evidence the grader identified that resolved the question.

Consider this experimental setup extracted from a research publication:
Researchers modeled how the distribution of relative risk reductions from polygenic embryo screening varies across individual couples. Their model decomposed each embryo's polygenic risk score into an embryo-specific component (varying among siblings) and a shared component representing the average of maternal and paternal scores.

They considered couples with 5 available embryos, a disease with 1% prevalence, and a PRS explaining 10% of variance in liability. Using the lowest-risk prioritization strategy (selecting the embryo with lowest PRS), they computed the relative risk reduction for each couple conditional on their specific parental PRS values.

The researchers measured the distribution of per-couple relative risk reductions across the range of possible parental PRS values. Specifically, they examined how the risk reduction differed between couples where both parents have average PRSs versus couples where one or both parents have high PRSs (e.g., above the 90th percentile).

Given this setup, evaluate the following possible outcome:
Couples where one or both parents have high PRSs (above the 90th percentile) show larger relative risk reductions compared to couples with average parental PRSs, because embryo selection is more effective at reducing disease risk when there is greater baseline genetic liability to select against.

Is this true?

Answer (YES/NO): NO